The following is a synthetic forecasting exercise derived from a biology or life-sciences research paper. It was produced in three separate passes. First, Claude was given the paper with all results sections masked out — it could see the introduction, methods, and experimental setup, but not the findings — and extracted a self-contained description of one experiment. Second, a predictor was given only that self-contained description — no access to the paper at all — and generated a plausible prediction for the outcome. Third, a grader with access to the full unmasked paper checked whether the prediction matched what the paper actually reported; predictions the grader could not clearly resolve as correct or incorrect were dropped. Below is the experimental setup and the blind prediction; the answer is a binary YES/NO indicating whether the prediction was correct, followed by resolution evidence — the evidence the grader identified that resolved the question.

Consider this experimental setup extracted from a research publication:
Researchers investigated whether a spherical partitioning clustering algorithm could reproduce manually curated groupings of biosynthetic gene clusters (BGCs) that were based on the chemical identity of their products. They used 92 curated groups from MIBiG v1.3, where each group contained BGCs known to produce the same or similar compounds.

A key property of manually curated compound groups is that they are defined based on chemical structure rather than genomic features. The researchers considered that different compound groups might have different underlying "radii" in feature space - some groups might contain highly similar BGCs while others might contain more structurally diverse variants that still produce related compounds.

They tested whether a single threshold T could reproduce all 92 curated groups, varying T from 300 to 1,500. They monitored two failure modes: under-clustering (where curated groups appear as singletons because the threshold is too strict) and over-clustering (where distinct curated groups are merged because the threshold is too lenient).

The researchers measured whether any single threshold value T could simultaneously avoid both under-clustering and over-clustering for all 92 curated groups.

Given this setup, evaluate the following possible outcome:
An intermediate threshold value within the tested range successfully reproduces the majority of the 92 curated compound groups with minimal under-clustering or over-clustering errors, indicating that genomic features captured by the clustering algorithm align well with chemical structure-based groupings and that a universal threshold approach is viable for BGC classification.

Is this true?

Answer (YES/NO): NO